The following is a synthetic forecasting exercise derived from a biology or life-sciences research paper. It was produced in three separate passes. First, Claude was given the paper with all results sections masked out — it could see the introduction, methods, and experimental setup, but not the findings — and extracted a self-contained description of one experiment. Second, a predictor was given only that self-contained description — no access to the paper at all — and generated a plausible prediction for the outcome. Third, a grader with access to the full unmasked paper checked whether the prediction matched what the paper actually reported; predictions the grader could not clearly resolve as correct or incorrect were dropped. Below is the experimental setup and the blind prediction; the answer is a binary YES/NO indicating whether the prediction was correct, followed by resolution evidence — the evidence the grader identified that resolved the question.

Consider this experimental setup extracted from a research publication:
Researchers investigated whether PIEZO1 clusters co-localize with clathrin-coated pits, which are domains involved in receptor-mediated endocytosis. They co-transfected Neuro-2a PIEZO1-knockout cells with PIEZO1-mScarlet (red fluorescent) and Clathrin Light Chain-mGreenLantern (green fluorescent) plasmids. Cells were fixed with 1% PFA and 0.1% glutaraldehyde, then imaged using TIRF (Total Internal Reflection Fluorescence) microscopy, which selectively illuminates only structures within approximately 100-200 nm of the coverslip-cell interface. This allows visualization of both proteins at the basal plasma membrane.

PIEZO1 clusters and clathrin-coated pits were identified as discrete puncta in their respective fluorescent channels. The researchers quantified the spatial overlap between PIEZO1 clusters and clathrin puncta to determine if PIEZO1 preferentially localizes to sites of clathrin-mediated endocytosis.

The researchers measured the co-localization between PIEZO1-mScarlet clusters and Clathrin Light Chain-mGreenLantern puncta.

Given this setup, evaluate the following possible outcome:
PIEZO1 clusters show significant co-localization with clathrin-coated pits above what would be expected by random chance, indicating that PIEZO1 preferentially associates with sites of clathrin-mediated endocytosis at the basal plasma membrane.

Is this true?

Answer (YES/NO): NO